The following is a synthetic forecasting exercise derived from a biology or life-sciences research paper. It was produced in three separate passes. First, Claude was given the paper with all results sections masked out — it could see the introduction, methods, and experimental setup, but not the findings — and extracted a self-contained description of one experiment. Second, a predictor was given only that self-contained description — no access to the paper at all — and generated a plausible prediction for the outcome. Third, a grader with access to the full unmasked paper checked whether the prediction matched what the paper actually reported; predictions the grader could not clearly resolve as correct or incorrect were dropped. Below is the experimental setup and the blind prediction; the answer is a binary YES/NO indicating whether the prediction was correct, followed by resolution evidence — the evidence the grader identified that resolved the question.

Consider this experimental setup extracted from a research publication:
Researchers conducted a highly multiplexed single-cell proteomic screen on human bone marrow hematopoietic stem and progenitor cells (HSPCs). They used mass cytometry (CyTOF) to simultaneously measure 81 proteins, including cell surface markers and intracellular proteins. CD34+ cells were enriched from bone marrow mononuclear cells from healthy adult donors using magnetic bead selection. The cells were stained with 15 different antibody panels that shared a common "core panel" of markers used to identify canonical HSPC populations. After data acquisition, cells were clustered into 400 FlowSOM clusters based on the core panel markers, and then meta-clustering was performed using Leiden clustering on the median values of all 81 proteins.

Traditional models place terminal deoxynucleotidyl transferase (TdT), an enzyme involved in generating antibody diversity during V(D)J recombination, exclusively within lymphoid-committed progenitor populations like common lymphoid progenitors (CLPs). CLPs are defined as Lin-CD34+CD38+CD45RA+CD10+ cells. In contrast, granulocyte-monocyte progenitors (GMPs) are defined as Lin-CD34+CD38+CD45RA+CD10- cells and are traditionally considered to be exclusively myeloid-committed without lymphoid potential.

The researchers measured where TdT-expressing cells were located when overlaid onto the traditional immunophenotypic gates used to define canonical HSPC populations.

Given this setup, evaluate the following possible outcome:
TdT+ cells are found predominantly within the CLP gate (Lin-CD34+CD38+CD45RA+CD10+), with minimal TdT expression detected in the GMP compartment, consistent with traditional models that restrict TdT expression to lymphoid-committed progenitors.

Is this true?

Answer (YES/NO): NO